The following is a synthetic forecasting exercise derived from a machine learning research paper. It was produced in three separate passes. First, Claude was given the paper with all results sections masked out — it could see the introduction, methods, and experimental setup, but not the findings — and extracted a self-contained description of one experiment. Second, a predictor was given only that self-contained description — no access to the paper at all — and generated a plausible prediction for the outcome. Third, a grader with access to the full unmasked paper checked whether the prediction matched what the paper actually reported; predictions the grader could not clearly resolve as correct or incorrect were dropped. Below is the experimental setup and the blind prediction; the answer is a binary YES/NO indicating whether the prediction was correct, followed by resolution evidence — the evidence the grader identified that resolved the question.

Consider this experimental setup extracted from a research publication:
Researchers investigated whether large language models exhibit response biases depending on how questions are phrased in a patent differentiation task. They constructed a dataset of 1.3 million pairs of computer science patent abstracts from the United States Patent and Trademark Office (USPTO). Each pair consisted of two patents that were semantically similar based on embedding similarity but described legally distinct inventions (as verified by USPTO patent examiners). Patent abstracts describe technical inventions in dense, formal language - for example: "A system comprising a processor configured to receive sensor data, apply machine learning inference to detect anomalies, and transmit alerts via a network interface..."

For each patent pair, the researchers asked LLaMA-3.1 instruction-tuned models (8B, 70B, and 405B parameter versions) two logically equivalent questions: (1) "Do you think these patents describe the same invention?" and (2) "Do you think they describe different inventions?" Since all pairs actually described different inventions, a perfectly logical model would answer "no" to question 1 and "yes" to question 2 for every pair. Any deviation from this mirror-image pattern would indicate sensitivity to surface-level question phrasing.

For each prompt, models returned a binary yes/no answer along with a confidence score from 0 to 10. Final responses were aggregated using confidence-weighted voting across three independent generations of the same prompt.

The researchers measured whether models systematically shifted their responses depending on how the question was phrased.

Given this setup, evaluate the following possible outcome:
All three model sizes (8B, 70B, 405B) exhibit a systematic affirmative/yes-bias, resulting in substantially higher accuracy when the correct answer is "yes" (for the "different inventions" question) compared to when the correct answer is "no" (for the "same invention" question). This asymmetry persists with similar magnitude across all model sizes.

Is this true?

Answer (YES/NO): NO